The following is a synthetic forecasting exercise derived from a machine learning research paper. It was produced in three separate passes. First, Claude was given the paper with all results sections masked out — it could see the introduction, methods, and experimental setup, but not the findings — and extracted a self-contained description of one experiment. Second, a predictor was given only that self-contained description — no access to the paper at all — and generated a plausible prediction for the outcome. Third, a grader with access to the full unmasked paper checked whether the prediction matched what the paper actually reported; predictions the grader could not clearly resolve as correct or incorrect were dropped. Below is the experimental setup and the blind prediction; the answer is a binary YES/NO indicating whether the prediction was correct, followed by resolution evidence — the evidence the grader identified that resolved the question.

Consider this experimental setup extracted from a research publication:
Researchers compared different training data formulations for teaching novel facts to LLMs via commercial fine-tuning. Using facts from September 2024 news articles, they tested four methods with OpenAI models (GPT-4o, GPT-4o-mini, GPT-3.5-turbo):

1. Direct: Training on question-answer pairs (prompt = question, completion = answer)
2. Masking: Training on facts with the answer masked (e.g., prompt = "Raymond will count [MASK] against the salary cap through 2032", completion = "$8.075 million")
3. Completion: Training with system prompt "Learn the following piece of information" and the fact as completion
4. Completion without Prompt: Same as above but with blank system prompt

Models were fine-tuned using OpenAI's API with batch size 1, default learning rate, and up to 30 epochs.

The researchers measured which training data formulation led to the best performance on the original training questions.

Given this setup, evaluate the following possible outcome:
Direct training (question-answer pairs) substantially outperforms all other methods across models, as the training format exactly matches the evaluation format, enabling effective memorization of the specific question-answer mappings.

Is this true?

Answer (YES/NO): YES